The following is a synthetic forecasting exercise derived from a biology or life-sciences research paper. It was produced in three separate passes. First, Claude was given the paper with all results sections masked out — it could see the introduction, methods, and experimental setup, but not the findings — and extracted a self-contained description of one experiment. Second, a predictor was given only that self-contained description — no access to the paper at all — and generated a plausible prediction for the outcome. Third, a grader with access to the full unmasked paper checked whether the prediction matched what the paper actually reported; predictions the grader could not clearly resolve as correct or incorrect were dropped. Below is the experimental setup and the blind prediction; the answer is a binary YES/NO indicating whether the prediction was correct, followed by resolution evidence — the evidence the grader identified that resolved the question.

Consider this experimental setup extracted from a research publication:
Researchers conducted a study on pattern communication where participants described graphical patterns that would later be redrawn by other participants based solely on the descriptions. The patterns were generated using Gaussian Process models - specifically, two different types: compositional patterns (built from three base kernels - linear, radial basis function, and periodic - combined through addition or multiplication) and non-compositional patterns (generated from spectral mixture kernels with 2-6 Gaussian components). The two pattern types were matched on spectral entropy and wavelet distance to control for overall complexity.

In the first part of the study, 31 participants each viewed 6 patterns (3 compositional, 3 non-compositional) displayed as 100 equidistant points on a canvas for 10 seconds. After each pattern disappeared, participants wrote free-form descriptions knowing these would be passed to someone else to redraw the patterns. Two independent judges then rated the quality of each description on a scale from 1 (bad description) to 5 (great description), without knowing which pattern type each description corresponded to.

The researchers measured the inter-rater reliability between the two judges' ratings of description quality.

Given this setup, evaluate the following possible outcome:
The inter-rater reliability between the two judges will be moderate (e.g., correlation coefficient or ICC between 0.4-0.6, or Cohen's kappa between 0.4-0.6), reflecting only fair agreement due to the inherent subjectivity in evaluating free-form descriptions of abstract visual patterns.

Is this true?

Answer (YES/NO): YES